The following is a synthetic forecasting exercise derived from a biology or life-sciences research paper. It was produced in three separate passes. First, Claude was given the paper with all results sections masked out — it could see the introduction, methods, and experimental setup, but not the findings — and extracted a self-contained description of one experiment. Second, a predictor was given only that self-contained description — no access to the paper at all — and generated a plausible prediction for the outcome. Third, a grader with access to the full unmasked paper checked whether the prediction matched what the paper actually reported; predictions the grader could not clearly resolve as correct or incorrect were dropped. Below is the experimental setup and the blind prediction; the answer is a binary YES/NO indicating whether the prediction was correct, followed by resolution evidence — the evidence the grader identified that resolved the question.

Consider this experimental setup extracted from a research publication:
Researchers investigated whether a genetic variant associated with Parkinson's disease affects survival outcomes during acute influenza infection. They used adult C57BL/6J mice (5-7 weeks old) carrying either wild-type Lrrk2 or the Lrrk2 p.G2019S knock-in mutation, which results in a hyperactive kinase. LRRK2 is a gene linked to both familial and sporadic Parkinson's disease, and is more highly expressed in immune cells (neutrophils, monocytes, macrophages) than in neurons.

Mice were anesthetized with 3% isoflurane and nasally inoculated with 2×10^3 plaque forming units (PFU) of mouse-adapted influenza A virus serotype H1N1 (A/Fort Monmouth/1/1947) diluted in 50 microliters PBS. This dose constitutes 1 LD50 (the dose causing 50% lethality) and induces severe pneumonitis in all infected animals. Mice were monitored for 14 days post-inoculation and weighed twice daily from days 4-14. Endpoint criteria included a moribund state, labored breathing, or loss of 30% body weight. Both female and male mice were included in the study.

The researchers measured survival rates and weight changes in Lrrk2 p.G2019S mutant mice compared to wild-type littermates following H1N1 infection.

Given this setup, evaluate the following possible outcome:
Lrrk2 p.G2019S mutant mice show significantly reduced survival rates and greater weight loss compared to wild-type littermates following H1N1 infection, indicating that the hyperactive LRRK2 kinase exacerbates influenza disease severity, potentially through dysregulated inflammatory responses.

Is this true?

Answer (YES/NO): NO